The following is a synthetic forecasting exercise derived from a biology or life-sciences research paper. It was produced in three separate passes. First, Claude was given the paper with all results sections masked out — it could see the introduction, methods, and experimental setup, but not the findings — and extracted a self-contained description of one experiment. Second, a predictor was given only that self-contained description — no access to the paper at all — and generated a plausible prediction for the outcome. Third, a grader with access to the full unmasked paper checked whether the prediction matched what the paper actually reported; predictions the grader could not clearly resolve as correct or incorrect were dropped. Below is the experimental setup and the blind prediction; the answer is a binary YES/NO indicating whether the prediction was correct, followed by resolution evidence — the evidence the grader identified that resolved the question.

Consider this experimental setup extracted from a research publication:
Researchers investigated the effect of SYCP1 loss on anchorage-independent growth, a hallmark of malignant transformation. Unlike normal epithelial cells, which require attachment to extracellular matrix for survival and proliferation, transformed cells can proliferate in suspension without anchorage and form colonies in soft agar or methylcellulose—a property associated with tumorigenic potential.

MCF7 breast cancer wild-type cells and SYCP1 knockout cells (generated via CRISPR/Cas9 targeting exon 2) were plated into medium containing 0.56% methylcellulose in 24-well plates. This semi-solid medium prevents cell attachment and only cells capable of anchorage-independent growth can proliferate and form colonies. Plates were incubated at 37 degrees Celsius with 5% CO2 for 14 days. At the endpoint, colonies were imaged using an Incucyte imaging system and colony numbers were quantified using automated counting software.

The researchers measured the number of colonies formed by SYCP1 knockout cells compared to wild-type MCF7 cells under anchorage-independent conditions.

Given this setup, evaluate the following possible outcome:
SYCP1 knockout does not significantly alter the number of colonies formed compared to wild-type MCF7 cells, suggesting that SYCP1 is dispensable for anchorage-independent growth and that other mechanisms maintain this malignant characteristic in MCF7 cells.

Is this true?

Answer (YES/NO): NO